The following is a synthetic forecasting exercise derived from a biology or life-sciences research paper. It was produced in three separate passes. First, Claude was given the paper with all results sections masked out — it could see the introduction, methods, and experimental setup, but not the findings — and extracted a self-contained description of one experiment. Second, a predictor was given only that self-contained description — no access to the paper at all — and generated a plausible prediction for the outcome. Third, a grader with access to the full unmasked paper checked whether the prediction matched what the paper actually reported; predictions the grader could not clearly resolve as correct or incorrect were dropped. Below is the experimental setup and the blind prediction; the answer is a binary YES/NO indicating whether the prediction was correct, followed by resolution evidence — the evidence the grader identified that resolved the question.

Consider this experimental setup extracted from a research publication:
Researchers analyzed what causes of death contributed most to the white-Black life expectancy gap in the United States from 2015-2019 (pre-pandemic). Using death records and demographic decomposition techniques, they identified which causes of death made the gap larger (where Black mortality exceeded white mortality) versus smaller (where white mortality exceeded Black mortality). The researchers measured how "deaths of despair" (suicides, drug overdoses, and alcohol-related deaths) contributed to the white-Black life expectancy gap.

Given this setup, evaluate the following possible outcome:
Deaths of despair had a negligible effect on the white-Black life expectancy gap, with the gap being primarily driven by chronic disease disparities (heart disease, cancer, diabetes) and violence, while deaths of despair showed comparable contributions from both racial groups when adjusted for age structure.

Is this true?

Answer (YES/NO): NO